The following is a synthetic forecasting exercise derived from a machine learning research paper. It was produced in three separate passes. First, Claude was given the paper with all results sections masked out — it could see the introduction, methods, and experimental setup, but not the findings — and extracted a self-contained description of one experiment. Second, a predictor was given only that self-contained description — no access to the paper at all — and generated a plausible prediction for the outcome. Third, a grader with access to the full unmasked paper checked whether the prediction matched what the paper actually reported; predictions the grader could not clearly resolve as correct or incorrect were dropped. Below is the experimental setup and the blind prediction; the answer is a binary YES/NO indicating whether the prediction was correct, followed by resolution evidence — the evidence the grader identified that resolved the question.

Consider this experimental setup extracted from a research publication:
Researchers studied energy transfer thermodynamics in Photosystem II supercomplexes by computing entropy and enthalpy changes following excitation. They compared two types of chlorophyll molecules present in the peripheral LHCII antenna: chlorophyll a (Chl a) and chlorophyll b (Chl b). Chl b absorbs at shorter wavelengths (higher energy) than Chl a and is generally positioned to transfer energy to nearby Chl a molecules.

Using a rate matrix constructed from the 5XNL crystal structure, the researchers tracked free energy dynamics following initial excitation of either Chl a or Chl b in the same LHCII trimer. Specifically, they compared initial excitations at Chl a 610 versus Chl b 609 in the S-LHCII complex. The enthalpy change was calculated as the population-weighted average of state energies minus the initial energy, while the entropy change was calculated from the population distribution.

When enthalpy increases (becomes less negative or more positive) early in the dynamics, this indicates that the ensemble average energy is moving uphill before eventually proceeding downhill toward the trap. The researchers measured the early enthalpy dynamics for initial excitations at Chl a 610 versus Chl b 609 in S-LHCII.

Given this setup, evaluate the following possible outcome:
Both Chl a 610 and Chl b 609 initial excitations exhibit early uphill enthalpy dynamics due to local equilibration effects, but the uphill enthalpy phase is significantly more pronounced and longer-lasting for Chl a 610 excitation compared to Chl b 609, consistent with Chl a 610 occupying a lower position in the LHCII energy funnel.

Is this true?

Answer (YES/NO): NO